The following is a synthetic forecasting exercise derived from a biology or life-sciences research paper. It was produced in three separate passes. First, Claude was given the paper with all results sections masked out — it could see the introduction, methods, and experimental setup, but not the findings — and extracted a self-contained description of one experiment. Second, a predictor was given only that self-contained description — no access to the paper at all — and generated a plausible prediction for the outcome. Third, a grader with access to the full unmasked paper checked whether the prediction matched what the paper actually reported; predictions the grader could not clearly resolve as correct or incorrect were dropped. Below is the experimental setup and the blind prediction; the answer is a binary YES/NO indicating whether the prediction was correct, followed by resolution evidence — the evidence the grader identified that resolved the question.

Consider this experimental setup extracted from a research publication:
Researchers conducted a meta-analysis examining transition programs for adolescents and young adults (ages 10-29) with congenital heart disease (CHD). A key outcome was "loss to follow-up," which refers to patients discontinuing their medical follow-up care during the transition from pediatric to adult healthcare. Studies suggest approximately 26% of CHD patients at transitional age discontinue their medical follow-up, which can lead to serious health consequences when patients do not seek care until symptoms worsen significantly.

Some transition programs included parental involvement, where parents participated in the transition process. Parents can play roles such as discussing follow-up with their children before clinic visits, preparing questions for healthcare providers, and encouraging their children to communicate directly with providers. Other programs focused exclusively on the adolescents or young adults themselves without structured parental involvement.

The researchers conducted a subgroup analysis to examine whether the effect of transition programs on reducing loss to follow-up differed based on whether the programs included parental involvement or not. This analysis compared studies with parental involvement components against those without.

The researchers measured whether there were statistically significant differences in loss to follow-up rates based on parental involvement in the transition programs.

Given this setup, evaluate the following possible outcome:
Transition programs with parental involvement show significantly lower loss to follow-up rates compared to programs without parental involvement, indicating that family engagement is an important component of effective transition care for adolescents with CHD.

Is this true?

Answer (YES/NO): NO